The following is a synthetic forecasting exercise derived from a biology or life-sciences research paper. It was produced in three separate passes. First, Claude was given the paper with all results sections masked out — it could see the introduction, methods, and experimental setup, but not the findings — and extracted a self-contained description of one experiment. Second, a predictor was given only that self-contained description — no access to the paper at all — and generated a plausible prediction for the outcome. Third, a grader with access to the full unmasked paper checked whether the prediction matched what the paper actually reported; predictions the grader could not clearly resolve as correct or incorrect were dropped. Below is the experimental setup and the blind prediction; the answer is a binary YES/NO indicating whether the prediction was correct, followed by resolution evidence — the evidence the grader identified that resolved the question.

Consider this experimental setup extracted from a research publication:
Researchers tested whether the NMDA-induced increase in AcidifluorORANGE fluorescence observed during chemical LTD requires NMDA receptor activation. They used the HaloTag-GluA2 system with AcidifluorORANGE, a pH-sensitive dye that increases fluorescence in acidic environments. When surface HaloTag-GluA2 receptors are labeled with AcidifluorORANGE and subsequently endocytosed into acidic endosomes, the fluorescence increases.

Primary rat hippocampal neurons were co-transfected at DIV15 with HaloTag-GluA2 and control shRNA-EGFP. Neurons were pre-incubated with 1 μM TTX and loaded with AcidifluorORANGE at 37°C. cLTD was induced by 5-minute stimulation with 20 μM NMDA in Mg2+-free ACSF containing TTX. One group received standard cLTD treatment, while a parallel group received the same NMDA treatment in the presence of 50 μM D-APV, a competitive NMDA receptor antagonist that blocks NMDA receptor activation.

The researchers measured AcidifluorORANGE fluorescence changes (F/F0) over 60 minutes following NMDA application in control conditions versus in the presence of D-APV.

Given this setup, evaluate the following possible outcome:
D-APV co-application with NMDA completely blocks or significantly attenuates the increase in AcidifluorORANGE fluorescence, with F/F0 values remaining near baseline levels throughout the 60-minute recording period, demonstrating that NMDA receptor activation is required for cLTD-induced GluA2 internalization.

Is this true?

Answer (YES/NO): YES